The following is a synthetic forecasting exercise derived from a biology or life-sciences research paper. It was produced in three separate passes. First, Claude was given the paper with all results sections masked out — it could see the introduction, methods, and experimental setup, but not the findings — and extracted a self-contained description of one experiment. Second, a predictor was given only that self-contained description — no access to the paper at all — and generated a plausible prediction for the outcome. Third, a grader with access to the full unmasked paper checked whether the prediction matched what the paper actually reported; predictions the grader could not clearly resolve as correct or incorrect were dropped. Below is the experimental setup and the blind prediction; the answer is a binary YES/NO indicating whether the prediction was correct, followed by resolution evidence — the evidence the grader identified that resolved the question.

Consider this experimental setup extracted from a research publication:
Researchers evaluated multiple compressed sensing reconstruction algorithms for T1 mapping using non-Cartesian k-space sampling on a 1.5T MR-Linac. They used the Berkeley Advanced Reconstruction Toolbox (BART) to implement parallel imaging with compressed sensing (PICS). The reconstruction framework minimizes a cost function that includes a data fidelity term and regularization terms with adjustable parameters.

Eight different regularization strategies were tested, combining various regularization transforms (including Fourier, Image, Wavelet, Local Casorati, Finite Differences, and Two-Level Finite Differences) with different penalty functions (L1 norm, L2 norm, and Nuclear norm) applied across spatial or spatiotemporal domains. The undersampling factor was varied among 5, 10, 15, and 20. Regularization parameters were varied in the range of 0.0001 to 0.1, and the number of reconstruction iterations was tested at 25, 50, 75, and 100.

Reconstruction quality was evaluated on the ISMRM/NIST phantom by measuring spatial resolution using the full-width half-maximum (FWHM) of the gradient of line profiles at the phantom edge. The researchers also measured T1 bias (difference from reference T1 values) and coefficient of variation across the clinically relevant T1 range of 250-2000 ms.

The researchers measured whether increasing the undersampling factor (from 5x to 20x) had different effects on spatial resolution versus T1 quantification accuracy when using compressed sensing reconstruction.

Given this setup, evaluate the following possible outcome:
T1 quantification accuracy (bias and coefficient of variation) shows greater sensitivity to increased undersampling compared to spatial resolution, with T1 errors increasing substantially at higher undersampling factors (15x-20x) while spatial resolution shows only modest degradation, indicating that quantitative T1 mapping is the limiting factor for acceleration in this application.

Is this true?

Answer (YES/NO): NO